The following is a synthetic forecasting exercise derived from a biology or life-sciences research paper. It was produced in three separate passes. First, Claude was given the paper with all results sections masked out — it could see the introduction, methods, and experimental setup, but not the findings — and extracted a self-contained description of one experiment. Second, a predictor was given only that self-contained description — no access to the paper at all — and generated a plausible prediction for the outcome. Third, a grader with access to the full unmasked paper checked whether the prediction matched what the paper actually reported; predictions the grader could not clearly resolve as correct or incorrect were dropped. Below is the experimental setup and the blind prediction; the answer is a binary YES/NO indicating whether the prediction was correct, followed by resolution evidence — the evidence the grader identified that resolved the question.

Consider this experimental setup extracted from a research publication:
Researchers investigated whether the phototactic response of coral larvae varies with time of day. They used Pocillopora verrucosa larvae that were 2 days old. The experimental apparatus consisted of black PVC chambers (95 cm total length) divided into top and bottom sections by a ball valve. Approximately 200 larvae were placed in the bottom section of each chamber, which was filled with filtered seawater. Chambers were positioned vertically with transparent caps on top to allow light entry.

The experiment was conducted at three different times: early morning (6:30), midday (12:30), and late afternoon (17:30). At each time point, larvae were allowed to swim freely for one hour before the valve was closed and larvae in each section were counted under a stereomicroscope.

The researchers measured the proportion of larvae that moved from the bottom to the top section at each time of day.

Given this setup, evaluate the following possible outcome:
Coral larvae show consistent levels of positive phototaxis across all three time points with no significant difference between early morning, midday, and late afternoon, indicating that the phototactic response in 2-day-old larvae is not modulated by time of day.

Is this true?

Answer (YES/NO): NO